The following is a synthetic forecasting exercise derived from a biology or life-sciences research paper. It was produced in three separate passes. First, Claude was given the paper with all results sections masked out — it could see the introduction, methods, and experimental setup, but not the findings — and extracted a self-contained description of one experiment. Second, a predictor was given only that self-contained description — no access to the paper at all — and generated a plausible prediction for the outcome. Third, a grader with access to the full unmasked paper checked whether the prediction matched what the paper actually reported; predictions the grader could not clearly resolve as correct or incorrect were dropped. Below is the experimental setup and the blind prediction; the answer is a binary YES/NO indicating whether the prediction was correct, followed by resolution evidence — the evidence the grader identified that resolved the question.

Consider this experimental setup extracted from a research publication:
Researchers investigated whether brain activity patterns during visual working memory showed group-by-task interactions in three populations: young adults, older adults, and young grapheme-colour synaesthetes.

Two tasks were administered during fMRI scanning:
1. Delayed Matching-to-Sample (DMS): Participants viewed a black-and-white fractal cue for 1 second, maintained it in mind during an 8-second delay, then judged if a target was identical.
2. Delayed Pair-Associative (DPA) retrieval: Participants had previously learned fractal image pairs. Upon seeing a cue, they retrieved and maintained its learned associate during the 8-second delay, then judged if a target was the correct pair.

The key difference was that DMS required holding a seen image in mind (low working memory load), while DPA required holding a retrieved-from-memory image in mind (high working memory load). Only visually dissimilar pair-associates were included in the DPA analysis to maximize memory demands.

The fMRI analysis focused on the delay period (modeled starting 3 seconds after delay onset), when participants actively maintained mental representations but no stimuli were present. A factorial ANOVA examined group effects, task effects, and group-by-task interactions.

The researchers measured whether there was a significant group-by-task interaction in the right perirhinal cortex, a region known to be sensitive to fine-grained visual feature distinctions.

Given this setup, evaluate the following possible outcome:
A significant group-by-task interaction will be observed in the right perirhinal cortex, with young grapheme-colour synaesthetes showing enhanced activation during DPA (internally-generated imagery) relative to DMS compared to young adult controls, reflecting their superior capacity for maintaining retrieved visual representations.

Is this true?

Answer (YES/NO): NO